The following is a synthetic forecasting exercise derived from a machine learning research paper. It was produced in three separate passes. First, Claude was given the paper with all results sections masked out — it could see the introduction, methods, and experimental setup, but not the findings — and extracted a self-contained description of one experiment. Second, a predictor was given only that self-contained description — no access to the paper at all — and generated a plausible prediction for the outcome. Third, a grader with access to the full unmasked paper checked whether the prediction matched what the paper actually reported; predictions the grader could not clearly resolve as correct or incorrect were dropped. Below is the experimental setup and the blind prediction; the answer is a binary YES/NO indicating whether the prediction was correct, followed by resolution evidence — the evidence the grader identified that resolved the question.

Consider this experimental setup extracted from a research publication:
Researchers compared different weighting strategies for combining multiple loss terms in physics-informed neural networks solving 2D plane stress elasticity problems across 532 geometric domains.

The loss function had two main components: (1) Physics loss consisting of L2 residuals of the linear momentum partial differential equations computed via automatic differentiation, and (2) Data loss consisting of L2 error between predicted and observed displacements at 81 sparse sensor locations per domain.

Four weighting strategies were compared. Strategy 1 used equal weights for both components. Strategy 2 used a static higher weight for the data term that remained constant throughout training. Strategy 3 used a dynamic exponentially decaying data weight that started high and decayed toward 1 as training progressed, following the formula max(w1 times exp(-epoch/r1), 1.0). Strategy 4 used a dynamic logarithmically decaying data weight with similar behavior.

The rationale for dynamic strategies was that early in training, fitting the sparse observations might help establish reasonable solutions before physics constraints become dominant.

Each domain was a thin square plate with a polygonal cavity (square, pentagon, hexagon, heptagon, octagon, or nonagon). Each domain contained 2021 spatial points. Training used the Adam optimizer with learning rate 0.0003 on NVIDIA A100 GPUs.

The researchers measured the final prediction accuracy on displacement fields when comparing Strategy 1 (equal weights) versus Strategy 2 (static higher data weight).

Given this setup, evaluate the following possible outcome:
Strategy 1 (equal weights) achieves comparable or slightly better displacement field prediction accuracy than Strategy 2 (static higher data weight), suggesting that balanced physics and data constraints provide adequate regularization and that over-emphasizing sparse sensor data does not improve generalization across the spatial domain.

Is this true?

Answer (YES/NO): NO